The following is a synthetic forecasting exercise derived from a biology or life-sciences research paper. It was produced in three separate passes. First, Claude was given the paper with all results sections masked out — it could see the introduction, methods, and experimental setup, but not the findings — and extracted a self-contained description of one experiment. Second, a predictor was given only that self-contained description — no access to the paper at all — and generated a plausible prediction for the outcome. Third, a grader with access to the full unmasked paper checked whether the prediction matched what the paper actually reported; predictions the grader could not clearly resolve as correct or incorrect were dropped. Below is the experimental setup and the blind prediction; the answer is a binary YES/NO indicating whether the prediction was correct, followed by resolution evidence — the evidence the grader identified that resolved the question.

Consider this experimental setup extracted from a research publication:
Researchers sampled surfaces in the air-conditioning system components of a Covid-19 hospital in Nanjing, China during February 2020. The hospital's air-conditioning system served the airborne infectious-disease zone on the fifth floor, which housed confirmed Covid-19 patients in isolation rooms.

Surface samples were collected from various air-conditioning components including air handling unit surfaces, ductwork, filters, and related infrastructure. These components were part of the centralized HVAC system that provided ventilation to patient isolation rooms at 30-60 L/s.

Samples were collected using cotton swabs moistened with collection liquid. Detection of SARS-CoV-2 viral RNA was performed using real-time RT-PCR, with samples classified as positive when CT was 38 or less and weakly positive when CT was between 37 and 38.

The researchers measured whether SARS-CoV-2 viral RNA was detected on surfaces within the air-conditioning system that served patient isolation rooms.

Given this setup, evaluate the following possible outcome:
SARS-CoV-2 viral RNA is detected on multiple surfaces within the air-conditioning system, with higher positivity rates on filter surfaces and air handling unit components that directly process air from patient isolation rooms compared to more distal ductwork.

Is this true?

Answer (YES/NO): NO